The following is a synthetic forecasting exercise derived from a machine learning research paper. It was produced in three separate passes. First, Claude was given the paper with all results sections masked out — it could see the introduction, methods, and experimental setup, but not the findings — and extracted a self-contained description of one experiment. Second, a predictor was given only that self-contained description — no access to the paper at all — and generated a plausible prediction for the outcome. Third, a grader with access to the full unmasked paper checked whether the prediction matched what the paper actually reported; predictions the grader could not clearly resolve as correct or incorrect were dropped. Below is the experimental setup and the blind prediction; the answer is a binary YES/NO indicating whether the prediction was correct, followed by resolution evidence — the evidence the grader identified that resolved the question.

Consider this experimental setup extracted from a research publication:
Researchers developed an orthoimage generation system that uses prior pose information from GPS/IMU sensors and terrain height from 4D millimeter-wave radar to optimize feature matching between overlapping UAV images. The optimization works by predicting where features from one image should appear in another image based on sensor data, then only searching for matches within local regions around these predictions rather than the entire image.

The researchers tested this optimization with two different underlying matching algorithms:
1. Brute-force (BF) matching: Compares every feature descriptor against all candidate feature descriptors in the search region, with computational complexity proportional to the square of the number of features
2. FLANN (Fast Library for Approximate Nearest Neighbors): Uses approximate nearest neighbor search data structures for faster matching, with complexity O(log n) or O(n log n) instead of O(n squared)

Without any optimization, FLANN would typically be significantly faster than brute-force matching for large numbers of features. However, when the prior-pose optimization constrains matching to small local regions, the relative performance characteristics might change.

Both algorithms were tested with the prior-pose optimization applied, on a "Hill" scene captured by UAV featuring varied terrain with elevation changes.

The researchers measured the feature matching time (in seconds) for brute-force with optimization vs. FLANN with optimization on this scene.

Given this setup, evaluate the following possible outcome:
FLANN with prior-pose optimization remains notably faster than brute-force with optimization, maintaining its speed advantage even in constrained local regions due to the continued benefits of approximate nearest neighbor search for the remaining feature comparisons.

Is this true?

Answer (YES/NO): NO